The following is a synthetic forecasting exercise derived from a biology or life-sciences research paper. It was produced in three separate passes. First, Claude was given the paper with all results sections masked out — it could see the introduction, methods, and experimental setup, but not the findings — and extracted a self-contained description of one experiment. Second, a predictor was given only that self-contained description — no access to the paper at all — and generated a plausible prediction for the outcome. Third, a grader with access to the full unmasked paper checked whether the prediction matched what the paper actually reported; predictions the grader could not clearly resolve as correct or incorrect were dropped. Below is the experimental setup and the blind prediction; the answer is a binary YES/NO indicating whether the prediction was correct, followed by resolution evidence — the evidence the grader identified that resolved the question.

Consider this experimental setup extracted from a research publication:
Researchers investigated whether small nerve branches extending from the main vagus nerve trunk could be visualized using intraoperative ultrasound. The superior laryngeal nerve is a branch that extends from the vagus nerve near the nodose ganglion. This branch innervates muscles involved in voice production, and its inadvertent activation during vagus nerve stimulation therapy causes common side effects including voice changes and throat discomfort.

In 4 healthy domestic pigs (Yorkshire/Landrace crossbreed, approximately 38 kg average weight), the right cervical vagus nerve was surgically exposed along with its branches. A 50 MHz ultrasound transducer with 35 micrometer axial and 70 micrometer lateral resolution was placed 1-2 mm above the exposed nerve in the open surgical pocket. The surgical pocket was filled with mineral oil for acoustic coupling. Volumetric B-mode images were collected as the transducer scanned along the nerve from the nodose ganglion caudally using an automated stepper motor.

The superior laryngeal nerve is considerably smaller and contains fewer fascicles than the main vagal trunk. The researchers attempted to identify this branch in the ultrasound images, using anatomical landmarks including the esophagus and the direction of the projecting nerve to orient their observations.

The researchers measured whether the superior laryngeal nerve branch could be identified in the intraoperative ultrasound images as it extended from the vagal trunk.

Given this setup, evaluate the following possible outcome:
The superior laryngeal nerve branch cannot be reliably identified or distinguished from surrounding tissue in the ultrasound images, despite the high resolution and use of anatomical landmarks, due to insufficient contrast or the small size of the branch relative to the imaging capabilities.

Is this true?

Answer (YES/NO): NO